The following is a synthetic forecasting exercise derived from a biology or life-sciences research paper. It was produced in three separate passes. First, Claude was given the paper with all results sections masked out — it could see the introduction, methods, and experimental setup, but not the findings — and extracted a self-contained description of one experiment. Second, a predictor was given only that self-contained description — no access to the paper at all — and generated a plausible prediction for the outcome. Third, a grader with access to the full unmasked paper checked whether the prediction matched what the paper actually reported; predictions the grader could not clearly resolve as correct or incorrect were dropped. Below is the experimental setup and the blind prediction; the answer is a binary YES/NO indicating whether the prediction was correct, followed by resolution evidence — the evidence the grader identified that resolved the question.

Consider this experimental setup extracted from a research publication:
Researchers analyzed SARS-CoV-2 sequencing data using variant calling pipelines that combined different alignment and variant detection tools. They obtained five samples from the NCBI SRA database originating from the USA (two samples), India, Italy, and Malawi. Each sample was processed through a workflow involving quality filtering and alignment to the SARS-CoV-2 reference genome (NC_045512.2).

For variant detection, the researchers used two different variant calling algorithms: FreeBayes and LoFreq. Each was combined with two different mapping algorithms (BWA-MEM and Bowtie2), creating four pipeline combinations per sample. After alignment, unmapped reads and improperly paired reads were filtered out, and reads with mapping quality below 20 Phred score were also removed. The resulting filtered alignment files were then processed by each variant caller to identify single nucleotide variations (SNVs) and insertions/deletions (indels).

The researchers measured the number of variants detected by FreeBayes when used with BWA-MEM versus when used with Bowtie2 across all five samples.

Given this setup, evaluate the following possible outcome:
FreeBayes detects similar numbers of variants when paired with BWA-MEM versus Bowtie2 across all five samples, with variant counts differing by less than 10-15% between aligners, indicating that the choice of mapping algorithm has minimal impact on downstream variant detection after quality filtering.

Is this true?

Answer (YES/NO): NO